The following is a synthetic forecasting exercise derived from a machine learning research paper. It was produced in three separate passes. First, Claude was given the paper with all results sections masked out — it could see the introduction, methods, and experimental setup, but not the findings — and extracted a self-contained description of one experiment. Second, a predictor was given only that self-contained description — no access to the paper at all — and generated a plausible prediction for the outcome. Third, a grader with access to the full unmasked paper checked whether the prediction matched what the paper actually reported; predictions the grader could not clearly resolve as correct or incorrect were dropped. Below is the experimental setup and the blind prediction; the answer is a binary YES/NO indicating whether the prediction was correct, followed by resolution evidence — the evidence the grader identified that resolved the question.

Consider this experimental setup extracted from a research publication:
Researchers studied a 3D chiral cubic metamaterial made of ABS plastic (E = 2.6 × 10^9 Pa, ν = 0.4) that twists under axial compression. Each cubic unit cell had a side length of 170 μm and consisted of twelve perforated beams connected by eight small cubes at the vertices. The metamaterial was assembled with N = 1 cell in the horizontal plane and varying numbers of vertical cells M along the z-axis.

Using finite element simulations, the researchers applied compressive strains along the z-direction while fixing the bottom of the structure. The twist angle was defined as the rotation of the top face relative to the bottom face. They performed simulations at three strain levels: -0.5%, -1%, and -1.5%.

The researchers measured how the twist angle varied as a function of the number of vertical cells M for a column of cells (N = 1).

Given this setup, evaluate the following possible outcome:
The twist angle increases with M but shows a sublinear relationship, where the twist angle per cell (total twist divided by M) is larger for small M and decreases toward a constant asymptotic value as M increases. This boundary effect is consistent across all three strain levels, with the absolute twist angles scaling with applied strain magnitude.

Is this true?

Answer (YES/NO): NO